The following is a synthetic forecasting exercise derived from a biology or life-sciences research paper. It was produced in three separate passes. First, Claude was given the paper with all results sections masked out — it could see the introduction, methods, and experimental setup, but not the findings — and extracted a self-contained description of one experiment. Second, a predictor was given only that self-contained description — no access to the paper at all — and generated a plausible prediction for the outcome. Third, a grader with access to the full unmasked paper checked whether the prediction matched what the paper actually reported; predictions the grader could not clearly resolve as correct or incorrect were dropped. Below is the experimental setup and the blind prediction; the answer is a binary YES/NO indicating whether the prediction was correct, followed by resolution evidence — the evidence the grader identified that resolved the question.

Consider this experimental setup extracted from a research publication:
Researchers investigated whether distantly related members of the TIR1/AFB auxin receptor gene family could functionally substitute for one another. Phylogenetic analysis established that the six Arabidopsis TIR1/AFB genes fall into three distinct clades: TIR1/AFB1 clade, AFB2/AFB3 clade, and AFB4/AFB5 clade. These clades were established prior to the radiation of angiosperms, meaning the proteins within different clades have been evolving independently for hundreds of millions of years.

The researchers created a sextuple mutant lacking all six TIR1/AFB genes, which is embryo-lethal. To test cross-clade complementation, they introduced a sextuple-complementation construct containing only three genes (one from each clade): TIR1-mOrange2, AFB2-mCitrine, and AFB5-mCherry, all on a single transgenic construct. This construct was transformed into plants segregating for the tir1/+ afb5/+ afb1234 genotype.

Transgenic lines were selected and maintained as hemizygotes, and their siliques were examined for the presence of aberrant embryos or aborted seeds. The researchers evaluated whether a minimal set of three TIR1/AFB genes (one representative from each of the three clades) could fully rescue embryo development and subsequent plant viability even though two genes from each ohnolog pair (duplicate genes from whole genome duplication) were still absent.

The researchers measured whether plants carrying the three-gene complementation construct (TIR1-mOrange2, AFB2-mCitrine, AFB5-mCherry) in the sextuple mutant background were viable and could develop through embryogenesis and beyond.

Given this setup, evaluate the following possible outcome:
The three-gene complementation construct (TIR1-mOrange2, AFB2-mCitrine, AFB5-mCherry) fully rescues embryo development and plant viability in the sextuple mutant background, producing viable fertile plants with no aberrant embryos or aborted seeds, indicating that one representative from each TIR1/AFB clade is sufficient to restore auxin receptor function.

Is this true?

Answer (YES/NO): NO